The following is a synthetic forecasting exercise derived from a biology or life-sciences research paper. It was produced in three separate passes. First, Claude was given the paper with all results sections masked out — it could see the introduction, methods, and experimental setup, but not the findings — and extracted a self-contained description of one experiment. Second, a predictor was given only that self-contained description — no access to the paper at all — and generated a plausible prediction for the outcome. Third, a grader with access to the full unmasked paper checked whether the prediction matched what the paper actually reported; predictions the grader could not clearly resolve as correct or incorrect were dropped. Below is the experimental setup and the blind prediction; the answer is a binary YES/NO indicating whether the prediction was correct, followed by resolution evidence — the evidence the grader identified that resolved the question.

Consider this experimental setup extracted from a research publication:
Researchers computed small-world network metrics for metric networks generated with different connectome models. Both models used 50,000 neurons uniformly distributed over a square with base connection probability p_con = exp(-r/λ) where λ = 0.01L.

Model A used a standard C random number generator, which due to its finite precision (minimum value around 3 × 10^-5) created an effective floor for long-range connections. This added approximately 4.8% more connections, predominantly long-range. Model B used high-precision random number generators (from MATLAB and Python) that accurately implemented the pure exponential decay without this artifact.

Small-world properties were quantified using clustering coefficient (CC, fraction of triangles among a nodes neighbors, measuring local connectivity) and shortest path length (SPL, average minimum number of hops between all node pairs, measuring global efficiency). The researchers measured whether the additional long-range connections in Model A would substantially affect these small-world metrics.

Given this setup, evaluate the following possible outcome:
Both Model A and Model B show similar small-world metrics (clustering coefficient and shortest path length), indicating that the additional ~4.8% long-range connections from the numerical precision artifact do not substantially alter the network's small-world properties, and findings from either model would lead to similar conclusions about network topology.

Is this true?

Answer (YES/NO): NO